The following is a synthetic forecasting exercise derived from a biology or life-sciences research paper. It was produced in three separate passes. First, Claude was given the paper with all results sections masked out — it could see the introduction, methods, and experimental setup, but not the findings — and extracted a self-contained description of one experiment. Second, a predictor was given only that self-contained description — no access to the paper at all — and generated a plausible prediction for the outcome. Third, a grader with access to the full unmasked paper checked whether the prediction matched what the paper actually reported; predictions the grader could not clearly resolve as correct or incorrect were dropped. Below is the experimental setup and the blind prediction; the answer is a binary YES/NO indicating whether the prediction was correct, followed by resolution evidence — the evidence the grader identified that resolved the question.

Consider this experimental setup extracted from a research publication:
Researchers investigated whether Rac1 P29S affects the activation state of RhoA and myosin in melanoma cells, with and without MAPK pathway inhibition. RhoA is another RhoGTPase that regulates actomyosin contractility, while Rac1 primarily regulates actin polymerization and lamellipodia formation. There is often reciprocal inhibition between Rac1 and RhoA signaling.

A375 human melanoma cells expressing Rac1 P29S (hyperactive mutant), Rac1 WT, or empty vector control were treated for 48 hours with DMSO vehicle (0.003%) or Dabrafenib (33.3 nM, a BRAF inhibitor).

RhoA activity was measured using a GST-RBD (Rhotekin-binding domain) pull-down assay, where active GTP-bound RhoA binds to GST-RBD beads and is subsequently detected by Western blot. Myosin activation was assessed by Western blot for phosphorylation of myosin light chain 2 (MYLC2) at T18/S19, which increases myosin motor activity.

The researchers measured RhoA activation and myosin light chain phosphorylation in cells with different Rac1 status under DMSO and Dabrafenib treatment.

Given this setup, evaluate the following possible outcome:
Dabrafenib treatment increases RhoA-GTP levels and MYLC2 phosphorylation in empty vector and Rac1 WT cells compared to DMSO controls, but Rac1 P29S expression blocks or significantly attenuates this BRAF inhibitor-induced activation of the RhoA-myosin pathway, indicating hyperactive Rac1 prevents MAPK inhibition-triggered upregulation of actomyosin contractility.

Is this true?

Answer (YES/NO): NO